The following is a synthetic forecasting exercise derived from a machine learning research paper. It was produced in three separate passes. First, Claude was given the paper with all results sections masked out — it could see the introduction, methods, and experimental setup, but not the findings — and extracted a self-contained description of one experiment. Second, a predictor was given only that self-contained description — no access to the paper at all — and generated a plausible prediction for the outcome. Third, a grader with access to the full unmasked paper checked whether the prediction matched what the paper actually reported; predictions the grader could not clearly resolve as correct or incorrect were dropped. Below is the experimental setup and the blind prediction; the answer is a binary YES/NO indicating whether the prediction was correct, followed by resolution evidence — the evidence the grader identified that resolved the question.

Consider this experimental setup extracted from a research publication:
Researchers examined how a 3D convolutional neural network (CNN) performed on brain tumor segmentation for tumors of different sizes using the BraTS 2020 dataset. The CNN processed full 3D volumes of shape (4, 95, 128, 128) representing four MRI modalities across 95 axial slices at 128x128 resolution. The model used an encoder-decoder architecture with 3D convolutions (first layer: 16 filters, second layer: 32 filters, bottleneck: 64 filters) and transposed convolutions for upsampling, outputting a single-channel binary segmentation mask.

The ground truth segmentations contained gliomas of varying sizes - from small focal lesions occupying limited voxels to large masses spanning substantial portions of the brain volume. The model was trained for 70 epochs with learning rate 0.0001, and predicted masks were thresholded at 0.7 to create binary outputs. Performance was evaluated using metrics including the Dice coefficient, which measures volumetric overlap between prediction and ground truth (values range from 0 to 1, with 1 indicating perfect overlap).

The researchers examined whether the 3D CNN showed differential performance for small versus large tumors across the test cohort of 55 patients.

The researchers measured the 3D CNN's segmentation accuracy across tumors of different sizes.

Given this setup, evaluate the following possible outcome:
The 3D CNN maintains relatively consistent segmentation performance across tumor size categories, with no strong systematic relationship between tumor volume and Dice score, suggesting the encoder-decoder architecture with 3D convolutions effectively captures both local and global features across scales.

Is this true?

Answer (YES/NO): NO